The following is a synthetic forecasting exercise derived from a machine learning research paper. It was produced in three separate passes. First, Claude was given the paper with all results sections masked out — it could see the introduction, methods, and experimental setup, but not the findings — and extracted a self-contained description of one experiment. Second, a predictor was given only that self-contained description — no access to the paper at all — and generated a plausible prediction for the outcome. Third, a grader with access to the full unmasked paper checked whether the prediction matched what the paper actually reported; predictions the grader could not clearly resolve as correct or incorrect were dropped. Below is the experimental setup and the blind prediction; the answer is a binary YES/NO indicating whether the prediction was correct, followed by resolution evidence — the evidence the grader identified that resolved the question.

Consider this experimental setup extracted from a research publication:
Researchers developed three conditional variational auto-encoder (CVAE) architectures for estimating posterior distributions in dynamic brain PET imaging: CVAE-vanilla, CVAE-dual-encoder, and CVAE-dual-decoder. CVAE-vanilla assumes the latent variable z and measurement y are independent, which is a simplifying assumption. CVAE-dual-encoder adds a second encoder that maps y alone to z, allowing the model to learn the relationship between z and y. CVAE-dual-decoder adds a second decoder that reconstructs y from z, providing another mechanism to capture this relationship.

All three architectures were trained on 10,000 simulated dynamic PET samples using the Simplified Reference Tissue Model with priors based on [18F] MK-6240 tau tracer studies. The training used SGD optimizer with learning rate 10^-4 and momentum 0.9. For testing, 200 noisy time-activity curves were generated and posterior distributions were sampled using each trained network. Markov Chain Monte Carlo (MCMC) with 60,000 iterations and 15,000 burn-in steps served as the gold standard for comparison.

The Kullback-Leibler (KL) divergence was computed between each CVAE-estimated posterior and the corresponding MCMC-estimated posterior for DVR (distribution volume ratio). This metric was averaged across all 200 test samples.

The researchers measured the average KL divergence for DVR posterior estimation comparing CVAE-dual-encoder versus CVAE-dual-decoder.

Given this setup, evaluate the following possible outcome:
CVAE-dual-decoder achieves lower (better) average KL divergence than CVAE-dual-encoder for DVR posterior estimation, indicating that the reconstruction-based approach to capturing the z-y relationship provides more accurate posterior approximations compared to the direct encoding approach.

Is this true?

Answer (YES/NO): YES